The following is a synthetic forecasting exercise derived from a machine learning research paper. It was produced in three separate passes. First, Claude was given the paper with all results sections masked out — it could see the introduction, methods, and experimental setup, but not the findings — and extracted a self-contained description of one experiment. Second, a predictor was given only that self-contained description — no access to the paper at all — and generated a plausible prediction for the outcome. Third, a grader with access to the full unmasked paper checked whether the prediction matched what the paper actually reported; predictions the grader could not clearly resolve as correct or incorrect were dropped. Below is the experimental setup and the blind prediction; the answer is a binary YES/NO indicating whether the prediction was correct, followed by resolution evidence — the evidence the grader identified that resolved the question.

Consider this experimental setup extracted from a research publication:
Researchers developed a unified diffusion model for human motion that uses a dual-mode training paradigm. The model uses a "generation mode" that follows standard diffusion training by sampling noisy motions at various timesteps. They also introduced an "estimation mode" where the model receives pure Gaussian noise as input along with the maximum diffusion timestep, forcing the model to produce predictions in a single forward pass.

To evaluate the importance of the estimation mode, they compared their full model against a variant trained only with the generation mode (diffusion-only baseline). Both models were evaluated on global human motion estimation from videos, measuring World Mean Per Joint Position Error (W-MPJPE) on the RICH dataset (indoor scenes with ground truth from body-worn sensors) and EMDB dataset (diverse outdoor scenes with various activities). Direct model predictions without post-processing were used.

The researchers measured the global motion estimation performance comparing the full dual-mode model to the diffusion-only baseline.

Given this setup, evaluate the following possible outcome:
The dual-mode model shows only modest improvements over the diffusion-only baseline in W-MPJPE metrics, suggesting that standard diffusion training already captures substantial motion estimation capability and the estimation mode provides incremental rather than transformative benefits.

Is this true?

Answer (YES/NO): NO